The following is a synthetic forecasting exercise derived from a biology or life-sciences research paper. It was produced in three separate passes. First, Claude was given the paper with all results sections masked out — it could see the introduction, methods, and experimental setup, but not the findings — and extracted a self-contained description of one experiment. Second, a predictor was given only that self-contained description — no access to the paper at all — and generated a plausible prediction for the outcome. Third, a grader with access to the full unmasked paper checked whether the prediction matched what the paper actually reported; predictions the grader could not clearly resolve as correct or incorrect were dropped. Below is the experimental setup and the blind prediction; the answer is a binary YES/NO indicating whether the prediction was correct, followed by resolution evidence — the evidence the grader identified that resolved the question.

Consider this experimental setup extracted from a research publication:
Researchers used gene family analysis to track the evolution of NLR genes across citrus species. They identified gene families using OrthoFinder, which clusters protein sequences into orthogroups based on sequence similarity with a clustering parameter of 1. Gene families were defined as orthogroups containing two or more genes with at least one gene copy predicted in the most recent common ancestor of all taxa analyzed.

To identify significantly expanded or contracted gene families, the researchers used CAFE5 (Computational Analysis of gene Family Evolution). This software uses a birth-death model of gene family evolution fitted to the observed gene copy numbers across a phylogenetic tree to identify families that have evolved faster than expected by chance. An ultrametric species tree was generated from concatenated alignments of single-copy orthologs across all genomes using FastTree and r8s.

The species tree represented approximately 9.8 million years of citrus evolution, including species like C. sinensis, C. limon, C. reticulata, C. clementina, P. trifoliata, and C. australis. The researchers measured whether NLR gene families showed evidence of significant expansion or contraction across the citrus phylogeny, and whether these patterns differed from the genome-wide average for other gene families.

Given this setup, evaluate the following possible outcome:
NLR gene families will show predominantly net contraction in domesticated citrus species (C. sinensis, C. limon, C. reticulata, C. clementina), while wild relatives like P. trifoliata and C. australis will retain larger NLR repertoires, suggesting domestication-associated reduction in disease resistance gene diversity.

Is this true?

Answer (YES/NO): NO